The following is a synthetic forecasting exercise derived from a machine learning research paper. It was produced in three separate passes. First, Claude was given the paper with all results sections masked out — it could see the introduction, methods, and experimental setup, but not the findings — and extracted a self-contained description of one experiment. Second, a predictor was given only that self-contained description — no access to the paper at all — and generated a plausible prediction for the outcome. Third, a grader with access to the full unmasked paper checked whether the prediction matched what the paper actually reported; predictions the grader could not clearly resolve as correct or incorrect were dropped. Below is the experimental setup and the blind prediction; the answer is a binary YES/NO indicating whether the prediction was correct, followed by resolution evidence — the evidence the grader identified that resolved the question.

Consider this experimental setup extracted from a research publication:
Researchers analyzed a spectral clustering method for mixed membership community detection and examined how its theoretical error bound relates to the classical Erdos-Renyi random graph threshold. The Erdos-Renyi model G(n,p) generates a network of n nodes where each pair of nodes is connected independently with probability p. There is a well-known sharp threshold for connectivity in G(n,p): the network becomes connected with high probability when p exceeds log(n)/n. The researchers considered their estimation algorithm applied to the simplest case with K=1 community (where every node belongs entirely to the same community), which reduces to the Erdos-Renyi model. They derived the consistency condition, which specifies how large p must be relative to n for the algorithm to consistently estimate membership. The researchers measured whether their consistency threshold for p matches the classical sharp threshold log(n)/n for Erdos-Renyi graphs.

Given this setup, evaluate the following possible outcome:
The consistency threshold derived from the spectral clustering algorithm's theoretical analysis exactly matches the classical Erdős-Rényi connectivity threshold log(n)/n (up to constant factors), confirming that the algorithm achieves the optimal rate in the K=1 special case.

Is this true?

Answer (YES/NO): YES